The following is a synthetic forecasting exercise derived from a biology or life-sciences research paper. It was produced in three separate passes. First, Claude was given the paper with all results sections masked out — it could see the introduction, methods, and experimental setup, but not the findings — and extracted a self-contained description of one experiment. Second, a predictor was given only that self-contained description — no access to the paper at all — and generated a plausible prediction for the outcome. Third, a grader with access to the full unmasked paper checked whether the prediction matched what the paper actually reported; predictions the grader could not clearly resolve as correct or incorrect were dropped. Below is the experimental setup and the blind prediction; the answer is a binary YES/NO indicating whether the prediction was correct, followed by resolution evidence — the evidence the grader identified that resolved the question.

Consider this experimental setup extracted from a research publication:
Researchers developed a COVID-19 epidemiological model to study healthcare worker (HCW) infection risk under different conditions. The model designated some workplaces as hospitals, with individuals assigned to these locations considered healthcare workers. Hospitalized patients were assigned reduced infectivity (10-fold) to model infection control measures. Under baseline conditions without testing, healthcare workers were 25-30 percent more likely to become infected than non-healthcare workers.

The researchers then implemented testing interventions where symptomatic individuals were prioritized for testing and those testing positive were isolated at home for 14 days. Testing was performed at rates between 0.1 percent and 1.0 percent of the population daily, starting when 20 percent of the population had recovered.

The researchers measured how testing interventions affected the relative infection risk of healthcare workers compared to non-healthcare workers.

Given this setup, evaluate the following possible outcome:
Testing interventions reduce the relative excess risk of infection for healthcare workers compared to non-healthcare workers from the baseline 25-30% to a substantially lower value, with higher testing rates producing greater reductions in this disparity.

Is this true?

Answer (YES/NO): NO